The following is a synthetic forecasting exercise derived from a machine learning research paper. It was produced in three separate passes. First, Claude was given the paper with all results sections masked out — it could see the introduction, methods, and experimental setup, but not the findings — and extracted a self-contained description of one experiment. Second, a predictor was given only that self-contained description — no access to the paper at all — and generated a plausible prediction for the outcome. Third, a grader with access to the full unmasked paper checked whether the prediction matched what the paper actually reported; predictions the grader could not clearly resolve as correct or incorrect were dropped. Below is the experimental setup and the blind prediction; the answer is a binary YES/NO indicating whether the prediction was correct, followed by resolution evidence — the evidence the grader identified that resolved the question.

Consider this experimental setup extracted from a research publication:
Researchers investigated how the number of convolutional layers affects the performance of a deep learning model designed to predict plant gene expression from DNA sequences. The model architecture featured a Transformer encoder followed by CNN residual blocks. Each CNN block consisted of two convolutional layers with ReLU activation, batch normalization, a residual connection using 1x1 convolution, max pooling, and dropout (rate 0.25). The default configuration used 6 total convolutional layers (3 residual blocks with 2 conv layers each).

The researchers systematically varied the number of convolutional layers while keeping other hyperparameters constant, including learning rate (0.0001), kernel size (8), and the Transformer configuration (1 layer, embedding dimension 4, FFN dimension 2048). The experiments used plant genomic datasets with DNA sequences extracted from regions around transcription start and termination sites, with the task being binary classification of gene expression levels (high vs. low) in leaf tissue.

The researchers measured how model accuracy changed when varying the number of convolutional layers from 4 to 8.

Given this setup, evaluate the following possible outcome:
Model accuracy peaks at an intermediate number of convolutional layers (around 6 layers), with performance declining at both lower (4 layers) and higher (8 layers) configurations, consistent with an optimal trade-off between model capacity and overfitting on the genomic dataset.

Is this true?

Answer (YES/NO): NO